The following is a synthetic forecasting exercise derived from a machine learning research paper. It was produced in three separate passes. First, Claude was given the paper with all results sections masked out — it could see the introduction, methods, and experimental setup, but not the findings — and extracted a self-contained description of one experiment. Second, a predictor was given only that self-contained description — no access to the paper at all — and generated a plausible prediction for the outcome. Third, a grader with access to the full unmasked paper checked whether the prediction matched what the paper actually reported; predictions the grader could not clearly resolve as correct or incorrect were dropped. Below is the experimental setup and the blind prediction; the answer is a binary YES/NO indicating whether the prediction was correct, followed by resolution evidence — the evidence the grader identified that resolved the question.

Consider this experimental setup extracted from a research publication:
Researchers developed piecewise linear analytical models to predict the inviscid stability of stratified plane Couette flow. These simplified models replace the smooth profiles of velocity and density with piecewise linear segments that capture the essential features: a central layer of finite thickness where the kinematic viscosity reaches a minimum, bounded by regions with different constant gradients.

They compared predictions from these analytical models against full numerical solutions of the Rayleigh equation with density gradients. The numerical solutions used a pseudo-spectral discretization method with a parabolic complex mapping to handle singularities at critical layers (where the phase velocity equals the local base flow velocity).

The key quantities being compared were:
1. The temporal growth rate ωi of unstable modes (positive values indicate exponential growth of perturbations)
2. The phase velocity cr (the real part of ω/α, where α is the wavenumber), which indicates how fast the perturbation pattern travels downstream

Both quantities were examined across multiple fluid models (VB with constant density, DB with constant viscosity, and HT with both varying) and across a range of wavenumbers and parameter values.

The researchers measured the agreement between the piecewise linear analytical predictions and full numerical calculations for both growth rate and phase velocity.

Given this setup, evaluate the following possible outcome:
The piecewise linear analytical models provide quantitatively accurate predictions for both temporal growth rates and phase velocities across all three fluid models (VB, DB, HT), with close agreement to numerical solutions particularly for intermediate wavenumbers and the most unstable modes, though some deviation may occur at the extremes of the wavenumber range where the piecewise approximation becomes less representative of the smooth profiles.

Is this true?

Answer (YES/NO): NO